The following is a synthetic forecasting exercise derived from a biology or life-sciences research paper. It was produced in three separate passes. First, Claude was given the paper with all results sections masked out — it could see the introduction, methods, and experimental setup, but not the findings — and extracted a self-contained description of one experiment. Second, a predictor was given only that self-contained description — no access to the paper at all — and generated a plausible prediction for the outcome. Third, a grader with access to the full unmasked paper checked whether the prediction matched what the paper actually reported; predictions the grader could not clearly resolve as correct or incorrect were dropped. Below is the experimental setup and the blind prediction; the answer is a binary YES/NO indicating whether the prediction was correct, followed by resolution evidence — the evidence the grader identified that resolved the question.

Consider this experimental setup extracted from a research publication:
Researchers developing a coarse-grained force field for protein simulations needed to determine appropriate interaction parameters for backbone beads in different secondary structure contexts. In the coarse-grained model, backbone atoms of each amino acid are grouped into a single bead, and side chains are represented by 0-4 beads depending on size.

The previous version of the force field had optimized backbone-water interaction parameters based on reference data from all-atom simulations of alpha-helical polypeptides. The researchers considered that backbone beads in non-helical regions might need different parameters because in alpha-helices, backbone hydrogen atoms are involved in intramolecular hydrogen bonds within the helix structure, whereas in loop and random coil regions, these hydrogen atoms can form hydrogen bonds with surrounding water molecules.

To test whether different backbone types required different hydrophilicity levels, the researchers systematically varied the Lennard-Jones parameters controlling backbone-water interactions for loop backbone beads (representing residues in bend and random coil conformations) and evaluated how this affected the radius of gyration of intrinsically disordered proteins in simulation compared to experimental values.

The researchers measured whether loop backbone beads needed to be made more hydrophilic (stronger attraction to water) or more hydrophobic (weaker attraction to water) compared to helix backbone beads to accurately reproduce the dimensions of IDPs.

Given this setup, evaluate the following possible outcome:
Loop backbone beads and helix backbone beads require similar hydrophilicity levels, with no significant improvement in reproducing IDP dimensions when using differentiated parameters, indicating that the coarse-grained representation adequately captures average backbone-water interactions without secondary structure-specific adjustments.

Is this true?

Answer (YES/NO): NO